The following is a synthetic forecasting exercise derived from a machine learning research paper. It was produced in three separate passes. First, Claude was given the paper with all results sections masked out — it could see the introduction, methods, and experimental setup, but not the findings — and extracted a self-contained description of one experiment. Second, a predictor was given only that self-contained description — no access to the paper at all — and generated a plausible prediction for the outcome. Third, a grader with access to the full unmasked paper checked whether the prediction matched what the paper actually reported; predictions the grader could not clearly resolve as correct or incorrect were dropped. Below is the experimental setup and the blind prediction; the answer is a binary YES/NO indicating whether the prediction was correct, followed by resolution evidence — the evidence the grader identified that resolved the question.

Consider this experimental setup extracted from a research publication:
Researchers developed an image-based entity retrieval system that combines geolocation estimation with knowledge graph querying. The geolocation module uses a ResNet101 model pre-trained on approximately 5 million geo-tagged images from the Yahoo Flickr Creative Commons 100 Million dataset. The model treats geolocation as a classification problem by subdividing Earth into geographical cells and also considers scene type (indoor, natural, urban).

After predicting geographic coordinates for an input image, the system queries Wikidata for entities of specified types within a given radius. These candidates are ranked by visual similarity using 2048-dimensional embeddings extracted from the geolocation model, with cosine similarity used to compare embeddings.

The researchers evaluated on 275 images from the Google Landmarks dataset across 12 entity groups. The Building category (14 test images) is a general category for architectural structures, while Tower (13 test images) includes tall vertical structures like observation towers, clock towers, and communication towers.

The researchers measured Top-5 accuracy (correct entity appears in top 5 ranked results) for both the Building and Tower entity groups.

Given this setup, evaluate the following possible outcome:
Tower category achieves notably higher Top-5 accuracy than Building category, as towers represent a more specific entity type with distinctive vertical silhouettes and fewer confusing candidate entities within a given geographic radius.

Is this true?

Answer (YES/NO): NO